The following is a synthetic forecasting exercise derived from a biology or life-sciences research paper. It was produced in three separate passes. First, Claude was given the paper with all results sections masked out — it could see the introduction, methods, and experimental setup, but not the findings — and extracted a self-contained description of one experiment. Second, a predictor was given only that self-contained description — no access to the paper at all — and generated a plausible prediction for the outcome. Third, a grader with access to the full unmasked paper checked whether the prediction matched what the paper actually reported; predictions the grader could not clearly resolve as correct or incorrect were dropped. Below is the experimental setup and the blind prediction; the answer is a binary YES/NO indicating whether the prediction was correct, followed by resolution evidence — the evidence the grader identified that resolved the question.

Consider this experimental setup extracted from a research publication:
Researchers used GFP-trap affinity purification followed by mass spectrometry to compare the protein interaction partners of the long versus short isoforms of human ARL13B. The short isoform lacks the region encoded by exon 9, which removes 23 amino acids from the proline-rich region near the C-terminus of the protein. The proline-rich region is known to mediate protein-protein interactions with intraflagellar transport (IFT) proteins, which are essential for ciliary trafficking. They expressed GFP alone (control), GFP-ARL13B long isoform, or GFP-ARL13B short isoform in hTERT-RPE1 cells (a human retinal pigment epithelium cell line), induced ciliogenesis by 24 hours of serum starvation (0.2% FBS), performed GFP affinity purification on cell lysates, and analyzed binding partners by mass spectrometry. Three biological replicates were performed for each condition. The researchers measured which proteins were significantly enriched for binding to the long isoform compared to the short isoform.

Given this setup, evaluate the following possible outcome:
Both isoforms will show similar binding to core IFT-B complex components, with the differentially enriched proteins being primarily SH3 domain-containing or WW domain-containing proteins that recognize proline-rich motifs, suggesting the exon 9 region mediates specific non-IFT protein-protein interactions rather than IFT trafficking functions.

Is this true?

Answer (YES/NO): NO